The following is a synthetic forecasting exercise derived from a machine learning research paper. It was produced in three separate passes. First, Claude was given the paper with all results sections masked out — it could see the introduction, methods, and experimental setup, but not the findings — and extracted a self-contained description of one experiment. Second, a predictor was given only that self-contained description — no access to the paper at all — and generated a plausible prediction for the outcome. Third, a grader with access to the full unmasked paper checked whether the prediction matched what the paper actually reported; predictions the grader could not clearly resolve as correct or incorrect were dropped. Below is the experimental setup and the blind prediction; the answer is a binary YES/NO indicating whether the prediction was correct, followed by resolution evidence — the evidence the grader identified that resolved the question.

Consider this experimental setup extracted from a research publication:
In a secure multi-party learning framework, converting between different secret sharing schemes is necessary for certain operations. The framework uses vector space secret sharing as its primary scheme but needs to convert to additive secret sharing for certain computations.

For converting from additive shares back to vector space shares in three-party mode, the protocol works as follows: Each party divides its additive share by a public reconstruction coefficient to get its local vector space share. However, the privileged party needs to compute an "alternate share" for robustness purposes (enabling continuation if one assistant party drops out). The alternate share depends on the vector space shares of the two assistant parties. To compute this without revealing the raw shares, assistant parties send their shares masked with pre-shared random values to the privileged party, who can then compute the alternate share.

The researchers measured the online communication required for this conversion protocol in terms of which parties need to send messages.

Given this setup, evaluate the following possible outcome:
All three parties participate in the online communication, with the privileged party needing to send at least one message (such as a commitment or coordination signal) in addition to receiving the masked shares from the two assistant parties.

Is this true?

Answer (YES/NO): NO